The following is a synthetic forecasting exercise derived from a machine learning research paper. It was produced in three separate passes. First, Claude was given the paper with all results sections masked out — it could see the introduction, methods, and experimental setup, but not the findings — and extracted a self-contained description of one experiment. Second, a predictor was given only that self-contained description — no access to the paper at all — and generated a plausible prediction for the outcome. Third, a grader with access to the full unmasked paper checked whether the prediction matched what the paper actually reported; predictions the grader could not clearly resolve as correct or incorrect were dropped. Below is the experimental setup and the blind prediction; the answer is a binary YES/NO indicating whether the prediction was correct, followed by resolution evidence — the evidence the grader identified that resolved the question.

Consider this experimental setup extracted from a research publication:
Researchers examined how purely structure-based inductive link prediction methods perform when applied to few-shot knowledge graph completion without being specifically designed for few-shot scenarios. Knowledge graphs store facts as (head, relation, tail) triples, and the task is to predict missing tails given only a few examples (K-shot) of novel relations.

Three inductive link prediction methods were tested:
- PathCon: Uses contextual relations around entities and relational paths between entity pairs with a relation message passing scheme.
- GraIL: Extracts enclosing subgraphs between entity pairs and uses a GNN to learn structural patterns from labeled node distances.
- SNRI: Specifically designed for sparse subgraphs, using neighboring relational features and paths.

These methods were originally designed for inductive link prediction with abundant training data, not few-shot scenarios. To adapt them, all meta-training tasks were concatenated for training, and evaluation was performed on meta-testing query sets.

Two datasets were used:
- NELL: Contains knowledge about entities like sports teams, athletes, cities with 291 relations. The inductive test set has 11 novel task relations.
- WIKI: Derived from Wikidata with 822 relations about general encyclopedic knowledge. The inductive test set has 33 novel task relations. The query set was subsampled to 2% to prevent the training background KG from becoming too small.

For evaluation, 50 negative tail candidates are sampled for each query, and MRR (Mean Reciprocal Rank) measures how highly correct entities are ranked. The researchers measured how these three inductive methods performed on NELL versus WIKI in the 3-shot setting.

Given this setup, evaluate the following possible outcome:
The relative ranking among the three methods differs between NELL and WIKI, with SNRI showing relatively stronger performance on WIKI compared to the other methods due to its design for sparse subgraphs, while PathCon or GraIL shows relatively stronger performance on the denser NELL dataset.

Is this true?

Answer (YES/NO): NO